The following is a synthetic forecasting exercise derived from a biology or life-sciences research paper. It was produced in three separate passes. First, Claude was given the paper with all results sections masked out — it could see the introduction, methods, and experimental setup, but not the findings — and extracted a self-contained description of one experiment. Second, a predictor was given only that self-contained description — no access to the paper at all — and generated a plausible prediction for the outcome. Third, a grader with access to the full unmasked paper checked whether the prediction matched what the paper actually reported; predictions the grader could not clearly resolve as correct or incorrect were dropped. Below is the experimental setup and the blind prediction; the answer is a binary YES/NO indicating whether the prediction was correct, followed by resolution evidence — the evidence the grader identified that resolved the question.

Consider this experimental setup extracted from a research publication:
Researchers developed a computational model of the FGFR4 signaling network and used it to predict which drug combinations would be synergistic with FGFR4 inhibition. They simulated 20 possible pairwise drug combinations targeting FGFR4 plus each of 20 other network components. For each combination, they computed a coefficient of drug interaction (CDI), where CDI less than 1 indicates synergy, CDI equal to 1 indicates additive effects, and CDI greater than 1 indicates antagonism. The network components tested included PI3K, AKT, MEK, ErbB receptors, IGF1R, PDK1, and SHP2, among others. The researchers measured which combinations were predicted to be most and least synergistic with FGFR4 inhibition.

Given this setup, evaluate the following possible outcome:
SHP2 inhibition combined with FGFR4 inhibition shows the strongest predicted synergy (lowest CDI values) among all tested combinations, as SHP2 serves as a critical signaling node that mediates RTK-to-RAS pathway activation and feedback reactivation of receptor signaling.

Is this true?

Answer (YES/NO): NO